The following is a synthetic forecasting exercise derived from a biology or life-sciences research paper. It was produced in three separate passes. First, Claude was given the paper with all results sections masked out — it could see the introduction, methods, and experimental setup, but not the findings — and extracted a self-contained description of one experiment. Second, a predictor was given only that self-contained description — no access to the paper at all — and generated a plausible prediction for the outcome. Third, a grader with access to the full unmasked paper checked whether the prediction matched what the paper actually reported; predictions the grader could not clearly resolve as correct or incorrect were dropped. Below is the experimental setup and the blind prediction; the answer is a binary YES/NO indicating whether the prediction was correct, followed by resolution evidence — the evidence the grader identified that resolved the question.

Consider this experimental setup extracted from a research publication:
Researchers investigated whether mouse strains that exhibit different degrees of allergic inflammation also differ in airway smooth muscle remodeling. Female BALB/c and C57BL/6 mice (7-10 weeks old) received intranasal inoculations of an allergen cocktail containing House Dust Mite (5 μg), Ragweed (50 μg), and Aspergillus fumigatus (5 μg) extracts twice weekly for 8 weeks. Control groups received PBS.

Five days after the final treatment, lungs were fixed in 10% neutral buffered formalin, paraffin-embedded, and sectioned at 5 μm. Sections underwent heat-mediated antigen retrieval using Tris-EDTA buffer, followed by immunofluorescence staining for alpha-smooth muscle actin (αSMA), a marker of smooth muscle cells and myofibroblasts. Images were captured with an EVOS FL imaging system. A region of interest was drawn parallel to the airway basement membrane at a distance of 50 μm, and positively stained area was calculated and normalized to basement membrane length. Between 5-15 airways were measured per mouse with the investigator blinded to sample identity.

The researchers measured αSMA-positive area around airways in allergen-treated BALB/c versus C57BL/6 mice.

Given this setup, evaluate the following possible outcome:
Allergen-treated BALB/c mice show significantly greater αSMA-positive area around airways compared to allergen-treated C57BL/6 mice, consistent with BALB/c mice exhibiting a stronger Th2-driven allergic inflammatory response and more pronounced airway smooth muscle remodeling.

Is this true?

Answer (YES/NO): NO